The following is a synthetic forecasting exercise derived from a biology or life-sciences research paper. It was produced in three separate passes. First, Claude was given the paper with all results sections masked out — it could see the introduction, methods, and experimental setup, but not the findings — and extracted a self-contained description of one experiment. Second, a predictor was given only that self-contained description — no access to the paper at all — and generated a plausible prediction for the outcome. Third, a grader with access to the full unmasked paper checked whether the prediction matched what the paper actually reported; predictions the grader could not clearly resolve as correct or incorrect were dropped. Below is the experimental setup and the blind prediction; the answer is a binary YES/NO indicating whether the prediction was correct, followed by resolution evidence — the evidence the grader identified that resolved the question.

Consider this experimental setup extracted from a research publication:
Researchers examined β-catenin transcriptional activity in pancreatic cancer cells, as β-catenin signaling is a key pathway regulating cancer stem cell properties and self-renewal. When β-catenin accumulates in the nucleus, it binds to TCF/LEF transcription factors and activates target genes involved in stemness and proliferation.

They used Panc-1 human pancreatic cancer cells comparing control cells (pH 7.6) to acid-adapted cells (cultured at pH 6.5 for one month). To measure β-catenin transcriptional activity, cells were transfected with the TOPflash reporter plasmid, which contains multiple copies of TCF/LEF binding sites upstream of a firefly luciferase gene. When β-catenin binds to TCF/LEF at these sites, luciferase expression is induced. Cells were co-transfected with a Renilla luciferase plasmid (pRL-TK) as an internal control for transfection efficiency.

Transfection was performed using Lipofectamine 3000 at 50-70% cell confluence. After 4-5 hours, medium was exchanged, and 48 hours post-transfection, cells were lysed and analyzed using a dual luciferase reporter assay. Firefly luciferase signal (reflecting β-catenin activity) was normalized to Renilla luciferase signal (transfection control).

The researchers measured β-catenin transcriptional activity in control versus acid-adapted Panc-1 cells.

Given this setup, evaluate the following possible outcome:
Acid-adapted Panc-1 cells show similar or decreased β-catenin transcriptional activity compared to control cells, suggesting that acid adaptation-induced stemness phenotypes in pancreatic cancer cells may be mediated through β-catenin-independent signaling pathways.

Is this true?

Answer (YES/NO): NO